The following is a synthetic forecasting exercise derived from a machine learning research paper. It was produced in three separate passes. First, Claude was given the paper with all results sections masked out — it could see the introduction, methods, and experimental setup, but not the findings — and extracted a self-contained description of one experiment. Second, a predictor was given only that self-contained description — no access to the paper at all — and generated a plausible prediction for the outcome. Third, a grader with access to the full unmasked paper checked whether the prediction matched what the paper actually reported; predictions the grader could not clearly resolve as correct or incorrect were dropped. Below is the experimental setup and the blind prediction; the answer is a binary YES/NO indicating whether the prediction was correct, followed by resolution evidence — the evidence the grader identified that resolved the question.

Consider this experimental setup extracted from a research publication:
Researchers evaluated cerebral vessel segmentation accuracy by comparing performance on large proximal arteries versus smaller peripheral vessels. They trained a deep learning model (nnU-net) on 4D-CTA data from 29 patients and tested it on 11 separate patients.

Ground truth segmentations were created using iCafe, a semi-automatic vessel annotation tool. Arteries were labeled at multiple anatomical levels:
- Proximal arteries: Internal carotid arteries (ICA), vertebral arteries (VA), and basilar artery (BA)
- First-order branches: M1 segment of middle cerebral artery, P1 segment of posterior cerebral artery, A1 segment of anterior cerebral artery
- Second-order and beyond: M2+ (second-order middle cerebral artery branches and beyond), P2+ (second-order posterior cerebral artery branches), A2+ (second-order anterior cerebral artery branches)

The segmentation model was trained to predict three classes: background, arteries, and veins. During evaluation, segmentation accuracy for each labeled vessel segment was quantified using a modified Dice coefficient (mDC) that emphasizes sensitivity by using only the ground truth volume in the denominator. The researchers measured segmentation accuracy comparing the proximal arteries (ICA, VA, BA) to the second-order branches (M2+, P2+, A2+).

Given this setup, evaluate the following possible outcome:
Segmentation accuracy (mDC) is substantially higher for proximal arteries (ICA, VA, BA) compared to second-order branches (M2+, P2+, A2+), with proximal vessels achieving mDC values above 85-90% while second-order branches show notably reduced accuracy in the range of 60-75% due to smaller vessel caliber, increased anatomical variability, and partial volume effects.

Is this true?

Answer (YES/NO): NO